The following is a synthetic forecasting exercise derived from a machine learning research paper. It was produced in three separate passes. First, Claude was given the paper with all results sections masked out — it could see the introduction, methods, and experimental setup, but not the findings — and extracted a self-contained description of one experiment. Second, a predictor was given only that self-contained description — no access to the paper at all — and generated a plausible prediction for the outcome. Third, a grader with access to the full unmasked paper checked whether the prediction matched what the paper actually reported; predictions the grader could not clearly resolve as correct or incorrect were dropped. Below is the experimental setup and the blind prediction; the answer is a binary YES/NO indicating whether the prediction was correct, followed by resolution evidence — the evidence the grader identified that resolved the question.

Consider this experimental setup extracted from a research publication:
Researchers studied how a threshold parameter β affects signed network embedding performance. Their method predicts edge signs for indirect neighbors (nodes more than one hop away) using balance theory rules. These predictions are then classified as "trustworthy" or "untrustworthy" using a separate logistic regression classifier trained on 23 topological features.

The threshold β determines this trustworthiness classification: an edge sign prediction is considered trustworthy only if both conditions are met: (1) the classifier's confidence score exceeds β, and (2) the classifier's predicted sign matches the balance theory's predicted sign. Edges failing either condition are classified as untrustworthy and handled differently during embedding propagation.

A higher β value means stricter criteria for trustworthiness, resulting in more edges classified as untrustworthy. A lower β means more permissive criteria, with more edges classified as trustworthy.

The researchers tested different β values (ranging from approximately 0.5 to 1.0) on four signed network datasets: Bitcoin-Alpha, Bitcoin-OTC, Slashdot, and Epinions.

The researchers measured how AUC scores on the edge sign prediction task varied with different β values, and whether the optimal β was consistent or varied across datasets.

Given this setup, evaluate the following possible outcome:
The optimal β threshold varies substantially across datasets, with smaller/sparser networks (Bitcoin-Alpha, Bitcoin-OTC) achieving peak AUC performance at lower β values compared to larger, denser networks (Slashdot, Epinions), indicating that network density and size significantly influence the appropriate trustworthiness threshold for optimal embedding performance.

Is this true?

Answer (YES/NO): NO